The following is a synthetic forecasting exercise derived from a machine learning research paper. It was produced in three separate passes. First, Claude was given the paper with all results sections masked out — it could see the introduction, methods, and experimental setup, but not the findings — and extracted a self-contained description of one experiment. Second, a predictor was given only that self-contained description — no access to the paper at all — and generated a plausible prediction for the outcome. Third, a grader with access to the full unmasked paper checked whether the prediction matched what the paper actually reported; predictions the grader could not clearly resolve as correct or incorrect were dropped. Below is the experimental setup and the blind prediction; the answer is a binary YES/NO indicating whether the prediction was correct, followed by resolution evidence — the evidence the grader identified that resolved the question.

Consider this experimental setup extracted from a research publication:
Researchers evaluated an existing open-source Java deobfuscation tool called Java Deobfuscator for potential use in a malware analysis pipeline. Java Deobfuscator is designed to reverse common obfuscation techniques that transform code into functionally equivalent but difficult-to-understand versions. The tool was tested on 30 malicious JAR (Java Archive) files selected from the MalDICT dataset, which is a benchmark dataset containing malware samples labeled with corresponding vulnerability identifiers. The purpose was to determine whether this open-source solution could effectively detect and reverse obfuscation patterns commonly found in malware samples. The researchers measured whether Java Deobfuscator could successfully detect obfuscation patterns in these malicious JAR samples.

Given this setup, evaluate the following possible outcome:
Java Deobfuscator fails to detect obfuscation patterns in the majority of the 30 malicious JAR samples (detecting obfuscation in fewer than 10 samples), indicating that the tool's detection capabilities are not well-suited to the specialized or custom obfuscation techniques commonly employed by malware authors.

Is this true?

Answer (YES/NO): YES